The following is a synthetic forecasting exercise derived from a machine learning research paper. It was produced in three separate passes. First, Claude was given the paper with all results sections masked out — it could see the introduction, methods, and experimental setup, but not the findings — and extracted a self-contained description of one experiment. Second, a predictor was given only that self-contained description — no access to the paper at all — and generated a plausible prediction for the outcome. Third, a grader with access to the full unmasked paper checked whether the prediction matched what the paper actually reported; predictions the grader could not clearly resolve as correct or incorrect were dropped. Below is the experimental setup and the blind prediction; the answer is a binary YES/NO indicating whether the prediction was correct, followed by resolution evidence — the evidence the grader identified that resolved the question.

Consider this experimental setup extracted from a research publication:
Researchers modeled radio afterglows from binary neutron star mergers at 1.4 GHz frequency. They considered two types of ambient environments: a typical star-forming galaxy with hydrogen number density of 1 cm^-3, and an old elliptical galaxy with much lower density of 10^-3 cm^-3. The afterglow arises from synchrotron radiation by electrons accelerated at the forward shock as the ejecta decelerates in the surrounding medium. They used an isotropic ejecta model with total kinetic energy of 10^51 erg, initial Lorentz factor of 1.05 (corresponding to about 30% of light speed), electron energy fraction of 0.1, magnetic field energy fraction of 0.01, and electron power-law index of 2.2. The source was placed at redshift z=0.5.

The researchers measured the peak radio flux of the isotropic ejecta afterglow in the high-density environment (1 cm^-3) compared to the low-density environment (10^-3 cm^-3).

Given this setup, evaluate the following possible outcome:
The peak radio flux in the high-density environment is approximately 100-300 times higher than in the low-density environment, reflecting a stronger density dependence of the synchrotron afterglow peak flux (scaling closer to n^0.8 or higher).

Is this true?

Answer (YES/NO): YES